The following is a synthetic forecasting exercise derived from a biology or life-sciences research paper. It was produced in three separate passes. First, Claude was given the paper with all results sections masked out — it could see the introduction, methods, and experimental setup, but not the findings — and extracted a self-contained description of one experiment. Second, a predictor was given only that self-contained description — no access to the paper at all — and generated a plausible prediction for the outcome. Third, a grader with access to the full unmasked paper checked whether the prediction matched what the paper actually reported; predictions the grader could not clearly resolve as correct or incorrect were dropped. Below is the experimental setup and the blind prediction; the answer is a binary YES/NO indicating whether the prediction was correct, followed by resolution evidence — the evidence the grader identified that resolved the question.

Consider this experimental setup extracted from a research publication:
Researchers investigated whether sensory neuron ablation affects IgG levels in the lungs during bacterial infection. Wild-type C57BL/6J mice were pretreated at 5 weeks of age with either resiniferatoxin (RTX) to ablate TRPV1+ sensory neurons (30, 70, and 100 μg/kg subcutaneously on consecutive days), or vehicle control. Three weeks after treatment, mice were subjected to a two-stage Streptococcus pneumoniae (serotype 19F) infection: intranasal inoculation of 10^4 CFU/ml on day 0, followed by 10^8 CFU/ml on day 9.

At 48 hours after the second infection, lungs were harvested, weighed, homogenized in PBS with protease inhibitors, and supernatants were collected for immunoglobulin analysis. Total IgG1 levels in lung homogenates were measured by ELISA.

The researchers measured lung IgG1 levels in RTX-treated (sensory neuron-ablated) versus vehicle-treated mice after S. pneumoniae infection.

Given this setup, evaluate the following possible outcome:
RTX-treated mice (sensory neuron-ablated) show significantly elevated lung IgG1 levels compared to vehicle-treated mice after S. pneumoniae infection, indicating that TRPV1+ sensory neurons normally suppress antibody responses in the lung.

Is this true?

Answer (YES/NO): NO